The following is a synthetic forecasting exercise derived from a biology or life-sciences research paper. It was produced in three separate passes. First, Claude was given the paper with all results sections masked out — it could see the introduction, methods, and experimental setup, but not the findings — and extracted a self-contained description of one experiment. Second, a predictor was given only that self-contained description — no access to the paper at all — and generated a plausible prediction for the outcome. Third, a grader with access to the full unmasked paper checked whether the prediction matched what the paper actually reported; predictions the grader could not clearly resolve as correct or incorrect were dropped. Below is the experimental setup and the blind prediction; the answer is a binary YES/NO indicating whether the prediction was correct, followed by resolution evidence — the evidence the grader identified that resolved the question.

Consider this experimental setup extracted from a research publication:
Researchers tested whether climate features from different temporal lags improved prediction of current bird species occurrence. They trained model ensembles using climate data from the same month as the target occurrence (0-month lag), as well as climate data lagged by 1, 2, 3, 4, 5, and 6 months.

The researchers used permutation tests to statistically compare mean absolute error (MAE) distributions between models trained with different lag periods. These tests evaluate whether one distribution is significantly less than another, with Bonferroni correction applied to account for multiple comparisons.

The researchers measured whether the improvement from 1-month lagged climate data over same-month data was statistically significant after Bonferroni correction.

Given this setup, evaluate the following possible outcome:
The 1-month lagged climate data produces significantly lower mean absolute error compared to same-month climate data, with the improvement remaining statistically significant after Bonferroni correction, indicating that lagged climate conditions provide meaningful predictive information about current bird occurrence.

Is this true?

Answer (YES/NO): NO